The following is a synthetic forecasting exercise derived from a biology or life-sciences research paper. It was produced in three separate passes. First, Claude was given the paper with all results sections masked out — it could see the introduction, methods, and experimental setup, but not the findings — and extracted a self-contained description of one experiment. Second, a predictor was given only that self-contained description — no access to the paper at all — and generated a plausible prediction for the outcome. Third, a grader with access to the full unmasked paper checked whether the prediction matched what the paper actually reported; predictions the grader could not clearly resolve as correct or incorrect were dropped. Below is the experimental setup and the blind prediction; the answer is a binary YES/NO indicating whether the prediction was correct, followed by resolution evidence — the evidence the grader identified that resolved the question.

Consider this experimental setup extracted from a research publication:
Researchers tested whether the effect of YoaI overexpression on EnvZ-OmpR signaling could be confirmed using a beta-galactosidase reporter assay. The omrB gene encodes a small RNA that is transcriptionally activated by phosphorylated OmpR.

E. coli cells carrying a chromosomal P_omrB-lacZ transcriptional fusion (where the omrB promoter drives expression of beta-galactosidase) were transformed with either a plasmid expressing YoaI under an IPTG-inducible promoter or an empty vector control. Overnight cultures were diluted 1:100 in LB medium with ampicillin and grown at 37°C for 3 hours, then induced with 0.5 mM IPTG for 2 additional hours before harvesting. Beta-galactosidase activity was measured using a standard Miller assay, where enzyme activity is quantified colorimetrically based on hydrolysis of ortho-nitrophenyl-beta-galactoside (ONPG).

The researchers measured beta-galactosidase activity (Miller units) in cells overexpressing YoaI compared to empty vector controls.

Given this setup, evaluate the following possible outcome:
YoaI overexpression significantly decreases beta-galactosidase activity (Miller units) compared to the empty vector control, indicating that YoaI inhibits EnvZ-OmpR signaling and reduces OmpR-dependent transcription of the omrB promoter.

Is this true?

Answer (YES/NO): NO